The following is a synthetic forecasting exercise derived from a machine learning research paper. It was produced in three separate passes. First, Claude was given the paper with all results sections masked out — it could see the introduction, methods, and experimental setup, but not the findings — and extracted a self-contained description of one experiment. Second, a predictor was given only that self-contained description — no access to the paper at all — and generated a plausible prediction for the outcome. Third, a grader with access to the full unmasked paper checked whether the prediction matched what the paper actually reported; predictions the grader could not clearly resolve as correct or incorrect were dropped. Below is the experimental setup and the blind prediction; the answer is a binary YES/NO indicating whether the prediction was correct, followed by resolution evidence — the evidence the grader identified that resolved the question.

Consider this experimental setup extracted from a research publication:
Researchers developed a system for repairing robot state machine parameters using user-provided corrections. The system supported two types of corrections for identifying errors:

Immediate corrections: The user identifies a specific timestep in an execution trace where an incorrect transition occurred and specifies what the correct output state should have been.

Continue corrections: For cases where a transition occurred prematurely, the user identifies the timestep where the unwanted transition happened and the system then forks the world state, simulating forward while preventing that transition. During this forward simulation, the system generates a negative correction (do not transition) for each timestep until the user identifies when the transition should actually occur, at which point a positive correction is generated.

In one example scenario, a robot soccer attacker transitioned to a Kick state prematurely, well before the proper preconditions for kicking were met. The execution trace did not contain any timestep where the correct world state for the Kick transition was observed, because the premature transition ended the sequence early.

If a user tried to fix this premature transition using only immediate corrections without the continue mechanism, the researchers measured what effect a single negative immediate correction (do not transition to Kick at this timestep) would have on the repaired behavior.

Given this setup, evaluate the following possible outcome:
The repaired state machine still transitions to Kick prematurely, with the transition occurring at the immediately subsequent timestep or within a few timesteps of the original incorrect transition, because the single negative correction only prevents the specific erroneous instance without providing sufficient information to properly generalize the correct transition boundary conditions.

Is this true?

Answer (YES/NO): YES